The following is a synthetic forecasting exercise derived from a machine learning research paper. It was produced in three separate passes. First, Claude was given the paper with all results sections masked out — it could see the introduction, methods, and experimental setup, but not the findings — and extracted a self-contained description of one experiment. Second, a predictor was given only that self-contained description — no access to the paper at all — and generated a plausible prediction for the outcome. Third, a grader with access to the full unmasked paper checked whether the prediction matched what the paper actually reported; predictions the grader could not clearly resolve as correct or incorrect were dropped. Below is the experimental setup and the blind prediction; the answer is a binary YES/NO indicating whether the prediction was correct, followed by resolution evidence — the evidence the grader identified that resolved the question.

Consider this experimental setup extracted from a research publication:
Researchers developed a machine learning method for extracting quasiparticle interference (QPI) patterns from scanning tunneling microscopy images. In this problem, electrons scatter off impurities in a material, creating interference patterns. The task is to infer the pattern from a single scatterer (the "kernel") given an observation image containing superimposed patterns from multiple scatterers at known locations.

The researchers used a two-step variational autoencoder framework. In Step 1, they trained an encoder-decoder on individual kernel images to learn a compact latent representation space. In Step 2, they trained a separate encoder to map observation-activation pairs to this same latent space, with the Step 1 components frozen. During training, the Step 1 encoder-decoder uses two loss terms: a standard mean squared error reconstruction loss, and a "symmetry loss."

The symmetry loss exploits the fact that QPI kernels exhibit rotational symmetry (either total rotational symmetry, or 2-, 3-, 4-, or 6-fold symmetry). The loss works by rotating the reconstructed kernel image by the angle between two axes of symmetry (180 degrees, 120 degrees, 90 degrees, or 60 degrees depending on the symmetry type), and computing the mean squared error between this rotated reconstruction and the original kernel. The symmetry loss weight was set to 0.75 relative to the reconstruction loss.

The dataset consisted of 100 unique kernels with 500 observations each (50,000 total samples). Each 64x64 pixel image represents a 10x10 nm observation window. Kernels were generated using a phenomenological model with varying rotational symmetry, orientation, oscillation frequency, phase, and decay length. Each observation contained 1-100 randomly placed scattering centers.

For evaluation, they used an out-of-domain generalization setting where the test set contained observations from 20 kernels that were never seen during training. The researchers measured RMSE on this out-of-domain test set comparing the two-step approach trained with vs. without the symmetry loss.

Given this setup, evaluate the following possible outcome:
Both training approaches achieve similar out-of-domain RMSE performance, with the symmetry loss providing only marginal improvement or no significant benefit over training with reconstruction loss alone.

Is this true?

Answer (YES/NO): NO